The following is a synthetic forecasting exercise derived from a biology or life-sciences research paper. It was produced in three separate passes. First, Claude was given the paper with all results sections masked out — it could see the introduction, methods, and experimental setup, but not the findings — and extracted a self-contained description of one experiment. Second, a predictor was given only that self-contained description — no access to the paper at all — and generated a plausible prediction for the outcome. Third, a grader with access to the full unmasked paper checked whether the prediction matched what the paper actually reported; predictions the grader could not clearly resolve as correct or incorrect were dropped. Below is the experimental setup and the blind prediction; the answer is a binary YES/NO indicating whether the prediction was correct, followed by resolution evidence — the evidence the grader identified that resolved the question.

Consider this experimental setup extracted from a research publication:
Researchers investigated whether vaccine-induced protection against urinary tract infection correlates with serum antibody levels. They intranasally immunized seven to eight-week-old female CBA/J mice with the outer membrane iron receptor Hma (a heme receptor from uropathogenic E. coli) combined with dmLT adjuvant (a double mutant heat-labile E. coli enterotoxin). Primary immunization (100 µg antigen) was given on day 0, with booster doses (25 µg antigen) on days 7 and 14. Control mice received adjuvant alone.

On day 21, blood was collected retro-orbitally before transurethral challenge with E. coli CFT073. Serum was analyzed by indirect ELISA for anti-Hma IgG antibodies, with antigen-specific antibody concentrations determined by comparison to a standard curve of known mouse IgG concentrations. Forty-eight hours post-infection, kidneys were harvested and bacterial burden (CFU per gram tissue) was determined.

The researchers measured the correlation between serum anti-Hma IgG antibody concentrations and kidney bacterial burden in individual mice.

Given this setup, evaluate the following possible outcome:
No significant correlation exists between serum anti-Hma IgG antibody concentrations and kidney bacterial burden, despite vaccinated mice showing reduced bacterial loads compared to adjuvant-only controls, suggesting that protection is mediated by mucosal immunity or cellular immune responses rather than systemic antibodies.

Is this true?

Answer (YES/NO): NO